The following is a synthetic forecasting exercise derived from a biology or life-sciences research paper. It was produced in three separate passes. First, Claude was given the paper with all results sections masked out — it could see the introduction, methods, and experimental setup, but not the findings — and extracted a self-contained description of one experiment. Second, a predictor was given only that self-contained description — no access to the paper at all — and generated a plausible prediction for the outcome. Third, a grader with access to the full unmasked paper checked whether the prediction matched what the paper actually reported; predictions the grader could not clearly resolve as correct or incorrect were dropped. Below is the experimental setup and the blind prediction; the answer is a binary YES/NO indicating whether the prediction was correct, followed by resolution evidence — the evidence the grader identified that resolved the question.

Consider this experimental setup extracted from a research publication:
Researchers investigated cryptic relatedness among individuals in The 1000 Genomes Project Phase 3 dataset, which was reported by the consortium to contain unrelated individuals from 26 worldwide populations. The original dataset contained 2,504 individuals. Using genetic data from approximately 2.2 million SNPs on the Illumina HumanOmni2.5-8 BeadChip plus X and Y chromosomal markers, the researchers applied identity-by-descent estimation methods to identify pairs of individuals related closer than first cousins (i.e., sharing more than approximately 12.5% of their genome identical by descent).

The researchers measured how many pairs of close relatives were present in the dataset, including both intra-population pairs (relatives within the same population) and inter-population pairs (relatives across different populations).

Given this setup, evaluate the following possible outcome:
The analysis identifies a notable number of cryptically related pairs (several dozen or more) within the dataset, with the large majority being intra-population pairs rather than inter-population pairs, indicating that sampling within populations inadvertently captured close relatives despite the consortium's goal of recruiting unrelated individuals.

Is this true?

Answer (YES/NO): NO